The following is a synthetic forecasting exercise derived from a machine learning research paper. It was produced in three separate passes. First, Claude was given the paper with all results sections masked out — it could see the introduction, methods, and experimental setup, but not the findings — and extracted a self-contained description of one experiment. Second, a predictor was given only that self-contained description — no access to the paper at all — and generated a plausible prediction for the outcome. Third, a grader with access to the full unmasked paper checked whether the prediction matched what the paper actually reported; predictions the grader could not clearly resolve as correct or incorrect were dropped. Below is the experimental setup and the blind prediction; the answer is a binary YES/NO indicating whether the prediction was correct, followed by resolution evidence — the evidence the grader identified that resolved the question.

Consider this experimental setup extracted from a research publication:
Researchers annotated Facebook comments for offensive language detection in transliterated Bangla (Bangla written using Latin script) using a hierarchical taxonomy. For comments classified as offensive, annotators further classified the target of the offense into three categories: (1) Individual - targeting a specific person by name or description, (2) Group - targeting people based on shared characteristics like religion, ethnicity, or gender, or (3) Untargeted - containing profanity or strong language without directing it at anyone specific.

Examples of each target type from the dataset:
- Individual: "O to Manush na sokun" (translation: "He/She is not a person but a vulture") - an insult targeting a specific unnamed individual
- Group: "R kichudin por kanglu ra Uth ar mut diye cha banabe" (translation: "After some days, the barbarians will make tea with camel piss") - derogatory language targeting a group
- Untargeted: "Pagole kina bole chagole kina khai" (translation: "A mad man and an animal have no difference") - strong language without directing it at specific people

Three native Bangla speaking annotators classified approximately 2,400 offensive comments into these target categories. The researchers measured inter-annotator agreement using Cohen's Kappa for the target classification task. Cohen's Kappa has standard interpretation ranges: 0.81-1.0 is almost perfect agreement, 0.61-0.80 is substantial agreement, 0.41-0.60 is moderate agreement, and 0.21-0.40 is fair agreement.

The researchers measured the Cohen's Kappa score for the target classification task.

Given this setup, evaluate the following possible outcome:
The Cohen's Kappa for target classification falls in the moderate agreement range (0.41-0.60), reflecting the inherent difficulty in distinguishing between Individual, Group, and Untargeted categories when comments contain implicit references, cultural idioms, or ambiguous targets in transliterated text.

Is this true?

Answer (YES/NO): NO